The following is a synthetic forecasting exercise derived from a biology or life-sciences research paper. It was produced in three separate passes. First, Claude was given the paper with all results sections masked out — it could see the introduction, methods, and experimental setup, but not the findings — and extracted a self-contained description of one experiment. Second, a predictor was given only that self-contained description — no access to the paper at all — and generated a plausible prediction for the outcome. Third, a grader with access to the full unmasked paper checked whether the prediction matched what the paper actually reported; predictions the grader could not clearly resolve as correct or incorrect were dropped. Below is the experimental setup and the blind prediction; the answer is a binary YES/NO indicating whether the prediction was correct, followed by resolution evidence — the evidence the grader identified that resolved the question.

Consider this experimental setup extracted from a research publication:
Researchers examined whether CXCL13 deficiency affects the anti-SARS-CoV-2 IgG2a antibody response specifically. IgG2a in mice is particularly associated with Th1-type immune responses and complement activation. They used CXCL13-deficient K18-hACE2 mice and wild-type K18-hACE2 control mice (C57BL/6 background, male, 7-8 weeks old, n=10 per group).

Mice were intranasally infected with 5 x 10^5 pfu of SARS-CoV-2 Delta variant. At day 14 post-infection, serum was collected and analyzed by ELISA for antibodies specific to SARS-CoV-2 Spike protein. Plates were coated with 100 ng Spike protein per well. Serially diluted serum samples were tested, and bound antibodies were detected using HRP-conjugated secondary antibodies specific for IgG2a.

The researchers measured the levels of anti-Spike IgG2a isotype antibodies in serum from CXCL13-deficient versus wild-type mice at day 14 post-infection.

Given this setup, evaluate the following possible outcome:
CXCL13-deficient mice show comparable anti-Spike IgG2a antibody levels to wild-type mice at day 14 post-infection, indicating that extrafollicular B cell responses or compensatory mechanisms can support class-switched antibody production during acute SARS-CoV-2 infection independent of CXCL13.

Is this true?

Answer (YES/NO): YES